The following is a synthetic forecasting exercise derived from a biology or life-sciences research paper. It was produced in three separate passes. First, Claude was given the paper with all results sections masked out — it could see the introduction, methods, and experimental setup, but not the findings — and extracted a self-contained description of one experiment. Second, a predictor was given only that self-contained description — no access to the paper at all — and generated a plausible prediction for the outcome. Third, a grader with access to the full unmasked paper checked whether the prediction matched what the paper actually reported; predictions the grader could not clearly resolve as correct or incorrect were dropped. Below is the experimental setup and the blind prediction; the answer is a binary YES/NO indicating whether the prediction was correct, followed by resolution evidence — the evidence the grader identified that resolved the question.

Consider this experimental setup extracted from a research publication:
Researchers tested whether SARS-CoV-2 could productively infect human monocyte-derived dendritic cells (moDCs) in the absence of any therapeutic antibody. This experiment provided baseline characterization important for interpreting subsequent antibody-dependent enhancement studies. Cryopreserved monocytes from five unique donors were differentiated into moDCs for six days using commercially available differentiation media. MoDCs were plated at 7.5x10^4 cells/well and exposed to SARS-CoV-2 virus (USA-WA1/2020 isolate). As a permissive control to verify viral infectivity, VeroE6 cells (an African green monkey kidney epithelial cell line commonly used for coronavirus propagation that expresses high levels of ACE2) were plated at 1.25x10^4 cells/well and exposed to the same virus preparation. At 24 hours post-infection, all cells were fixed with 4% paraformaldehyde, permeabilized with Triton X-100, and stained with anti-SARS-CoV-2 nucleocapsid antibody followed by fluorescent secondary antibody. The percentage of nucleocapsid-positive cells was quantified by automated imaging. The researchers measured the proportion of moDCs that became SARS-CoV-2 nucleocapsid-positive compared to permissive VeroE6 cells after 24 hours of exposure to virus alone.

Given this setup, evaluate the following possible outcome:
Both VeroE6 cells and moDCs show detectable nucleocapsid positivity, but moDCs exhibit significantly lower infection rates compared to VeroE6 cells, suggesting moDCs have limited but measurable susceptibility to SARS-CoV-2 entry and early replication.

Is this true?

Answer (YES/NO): NO